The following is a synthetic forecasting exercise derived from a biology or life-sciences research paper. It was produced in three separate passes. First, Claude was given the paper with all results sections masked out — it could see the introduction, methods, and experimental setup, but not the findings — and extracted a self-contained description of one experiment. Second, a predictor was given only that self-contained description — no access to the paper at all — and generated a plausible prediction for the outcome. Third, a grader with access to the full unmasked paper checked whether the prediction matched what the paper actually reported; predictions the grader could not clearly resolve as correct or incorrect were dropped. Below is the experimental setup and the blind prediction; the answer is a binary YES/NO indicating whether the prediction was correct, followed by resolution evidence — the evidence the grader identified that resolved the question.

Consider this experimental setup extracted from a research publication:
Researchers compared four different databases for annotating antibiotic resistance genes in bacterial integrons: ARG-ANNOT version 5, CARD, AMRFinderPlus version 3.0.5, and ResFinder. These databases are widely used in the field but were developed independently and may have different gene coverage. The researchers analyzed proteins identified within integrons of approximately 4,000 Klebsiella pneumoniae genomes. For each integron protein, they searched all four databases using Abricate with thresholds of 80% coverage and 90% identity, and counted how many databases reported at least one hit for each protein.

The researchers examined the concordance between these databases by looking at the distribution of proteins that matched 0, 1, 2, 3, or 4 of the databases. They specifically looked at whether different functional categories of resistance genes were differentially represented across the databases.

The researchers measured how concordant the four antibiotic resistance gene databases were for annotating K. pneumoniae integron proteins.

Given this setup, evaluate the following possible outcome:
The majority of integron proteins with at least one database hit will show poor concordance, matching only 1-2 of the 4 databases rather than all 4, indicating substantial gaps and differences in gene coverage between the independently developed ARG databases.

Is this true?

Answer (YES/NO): NO